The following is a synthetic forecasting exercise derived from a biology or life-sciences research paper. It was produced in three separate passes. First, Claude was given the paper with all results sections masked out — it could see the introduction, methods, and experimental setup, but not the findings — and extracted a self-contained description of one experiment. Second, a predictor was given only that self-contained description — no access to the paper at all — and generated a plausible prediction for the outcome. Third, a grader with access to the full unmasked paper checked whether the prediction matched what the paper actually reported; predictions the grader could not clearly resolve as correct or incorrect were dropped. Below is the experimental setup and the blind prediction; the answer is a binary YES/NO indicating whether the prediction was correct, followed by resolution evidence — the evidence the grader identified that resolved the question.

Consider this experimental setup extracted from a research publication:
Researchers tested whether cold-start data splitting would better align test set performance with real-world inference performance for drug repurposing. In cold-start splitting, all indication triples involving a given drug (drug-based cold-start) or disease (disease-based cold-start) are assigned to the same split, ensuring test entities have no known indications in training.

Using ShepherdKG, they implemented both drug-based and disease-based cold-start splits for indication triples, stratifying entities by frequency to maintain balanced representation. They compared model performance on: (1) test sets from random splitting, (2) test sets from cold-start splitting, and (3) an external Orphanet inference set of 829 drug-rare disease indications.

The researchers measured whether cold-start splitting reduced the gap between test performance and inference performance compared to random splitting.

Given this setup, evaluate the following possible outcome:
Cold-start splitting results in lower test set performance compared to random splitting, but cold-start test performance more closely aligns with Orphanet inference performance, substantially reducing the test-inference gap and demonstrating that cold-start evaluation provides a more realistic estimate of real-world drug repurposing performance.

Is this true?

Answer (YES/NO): NO